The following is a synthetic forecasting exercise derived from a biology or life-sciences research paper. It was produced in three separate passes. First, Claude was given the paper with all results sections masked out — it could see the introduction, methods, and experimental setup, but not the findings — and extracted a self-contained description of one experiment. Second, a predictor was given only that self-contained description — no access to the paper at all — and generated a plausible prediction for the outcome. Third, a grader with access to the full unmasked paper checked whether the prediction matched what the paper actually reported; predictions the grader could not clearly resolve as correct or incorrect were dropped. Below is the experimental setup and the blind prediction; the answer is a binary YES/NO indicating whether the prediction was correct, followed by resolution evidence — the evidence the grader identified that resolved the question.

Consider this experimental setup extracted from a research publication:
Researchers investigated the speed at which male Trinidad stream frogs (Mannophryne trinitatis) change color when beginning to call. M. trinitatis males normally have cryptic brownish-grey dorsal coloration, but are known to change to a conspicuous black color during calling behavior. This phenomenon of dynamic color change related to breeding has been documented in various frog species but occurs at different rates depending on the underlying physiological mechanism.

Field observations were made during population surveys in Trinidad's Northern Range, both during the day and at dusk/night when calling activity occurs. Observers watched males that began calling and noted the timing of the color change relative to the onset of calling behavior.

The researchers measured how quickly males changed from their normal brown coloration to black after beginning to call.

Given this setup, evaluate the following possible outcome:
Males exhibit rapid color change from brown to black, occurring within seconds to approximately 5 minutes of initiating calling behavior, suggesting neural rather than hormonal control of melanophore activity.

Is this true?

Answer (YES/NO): NO